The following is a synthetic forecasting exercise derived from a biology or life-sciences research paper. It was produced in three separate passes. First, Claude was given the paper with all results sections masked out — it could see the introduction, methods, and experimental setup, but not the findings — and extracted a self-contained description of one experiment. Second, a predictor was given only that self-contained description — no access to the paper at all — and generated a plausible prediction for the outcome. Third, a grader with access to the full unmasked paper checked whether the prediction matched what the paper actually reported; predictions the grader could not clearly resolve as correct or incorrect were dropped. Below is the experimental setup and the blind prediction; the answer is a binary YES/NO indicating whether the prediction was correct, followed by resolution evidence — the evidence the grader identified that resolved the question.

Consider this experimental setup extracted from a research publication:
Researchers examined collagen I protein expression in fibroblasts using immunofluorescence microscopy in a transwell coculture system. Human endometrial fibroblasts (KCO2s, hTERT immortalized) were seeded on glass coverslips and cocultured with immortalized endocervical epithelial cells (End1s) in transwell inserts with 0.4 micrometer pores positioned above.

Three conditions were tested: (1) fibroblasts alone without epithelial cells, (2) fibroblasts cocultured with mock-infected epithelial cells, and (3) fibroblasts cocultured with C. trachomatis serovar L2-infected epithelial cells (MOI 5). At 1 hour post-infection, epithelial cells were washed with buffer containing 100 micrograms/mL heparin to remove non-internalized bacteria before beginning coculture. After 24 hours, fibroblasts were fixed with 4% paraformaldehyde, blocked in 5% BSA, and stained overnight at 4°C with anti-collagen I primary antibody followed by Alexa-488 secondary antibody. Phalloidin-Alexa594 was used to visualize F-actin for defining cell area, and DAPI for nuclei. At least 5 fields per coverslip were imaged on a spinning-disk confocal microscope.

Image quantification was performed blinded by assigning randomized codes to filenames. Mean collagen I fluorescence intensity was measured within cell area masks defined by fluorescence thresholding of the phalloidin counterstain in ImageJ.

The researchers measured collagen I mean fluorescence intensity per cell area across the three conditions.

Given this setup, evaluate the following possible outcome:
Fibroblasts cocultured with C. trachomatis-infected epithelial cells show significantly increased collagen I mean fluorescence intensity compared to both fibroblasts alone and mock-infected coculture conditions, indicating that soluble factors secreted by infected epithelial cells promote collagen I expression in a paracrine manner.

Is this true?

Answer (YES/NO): NO